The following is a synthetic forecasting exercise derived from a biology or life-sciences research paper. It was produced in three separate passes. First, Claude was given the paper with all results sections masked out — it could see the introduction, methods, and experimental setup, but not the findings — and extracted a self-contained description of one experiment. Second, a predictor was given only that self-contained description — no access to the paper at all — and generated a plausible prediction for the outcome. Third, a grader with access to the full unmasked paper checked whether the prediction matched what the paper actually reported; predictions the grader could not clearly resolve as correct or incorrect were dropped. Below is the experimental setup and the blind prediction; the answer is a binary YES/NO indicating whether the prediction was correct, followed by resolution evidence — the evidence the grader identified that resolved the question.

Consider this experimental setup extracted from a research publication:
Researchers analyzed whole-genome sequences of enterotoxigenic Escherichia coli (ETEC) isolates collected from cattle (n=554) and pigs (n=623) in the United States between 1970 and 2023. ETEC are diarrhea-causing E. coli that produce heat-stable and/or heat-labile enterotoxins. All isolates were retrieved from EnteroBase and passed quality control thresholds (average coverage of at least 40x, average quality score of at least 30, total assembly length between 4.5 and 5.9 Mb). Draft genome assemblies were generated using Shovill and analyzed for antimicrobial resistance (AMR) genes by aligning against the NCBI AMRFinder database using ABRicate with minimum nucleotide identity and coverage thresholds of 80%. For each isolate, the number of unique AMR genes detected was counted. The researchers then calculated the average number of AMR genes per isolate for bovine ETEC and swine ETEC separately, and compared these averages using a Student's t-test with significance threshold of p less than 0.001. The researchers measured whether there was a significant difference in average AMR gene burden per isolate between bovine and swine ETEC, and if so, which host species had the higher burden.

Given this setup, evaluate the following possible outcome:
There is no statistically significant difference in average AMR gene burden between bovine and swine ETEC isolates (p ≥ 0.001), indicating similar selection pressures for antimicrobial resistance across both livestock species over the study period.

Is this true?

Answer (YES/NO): NO